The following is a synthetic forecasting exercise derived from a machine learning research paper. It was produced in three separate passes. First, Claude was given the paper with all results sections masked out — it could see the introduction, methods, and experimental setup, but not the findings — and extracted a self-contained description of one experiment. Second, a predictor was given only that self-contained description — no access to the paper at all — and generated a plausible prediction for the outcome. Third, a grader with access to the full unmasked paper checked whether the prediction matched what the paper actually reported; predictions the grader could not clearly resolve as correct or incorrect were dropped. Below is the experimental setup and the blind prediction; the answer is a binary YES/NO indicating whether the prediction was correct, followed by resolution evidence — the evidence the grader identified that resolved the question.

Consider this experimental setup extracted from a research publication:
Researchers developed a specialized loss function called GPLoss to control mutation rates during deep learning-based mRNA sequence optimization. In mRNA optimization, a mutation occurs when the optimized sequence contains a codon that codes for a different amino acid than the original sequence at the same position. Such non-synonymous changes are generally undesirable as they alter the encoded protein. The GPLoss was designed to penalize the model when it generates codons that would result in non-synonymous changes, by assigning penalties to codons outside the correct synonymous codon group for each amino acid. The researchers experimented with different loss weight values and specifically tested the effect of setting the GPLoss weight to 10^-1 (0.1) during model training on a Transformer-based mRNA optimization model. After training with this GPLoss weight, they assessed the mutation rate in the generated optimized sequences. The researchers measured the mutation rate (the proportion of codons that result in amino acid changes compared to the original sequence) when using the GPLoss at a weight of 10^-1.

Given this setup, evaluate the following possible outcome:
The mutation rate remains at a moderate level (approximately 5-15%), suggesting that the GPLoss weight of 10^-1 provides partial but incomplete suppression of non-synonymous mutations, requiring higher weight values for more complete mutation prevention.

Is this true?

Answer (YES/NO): NO